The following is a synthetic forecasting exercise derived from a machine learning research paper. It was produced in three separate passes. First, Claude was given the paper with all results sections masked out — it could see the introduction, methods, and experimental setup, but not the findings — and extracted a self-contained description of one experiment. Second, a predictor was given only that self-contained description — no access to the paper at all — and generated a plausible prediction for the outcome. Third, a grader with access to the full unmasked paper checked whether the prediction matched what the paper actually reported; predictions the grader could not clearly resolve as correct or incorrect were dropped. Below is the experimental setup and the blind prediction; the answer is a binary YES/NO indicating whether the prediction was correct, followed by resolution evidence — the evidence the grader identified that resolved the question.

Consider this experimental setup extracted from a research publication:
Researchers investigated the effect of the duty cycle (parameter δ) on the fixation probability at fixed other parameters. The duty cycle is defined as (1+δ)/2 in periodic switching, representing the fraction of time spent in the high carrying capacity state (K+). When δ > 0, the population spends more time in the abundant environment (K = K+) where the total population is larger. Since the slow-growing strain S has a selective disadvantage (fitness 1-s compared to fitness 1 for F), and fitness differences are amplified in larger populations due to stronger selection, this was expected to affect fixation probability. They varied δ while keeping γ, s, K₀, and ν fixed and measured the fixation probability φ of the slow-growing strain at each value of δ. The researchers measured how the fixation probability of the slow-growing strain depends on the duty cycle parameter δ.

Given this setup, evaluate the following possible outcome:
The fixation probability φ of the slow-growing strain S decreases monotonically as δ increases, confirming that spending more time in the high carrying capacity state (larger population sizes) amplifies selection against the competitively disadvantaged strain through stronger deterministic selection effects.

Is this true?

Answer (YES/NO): YES